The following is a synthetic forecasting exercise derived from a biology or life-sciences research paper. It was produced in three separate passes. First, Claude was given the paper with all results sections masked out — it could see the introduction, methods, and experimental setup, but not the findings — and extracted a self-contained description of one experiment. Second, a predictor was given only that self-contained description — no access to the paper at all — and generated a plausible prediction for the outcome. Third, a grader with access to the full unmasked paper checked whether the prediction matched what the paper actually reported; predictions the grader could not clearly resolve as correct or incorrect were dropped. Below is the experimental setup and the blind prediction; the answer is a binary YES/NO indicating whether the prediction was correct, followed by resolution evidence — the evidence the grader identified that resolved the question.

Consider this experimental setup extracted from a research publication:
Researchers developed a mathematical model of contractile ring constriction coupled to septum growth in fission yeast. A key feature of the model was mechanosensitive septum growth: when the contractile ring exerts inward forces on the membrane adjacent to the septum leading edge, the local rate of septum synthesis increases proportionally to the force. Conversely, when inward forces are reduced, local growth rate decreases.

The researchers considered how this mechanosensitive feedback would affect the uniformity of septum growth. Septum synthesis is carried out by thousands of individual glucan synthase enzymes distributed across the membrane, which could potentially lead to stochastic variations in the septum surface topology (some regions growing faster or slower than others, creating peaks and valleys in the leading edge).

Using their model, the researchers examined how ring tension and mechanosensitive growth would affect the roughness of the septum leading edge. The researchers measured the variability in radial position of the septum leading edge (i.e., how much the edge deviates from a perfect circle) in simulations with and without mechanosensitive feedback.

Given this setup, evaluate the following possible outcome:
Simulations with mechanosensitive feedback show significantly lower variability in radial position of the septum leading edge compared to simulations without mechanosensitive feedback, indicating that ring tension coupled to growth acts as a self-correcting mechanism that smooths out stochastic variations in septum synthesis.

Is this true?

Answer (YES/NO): YES